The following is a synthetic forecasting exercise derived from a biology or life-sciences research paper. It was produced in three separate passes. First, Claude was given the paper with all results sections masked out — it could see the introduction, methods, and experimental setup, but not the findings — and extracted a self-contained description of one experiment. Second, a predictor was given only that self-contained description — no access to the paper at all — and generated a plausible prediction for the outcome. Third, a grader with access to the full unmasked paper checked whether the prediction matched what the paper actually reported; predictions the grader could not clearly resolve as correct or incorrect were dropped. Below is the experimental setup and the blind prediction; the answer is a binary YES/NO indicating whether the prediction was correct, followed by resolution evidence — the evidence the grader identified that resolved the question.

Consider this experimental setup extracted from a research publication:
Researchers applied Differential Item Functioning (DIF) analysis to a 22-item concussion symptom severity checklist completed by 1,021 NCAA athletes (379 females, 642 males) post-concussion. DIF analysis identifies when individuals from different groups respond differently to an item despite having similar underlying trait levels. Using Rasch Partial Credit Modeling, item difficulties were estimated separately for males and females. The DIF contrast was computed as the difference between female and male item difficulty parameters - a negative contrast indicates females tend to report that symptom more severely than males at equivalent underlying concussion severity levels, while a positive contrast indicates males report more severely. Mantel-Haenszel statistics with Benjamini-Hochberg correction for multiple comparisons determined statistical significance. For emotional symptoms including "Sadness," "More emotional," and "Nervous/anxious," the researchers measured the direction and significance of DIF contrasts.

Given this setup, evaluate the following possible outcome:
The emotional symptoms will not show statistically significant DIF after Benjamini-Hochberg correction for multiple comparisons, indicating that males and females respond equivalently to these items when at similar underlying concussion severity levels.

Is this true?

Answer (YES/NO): NO